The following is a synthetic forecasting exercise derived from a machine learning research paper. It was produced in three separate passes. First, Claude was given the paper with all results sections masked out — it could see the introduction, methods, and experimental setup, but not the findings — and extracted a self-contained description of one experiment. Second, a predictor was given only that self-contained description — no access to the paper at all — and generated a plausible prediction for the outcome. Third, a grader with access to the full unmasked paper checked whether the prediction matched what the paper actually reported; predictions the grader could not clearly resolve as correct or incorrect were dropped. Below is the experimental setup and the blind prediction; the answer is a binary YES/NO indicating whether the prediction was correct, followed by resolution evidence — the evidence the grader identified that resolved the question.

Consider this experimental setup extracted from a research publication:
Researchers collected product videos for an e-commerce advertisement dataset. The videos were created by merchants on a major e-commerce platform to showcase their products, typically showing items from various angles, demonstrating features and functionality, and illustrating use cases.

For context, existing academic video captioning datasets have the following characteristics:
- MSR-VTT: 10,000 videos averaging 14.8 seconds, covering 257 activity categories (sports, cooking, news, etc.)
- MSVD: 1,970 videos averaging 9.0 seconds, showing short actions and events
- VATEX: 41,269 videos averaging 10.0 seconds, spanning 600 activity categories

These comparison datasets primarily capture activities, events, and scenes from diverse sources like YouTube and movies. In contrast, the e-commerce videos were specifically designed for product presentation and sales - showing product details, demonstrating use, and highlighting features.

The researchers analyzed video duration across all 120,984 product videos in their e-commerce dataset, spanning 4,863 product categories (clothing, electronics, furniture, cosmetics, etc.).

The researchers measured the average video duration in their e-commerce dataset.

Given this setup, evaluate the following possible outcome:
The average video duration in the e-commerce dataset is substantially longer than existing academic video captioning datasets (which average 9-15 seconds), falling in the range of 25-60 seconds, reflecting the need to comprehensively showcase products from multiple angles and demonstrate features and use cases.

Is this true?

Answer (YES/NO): YES